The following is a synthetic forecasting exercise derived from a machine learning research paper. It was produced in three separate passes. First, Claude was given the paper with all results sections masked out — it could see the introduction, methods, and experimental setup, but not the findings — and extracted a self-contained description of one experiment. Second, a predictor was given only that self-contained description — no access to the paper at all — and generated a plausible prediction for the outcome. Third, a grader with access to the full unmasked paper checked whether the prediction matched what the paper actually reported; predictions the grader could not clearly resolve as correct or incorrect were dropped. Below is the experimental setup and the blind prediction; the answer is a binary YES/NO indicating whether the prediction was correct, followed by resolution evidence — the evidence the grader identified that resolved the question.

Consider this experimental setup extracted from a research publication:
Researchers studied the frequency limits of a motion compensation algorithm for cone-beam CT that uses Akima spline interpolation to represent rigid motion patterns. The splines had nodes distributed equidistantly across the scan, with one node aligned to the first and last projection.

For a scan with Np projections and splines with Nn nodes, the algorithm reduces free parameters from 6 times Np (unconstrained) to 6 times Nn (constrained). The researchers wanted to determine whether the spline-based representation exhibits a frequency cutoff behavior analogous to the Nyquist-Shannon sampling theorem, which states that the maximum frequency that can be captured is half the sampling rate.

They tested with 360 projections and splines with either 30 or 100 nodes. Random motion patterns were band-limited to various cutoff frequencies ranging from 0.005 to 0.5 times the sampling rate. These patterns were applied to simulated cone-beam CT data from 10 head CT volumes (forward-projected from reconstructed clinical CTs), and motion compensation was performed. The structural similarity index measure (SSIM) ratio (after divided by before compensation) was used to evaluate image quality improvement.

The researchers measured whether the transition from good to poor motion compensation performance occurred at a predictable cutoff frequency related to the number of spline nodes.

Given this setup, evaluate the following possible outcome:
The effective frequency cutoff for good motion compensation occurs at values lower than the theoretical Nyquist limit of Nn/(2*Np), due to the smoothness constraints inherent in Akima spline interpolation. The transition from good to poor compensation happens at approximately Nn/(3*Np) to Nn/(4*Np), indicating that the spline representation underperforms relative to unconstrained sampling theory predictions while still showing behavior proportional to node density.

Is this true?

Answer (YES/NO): NO